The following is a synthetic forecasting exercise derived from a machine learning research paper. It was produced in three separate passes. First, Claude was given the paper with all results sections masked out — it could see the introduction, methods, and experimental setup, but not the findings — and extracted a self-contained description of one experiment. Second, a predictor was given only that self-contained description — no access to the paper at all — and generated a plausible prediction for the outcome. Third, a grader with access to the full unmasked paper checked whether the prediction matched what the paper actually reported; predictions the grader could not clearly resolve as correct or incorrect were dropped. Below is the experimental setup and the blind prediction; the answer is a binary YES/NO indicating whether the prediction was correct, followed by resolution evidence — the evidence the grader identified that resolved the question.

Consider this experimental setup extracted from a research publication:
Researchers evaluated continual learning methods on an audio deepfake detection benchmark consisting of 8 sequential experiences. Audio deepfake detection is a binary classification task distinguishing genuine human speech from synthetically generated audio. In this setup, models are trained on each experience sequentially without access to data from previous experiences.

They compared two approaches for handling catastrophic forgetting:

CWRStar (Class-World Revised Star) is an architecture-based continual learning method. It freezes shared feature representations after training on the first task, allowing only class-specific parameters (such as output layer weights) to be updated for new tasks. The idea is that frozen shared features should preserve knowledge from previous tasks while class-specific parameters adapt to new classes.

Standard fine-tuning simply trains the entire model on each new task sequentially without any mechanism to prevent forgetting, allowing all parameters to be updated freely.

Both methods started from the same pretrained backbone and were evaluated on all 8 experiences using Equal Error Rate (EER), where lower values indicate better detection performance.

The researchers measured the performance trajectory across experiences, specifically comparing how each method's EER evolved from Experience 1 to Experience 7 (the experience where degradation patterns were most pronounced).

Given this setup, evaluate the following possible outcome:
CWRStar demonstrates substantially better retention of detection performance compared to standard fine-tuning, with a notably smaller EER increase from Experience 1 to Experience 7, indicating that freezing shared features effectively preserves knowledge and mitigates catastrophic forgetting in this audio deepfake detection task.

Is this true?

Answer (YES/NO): NO